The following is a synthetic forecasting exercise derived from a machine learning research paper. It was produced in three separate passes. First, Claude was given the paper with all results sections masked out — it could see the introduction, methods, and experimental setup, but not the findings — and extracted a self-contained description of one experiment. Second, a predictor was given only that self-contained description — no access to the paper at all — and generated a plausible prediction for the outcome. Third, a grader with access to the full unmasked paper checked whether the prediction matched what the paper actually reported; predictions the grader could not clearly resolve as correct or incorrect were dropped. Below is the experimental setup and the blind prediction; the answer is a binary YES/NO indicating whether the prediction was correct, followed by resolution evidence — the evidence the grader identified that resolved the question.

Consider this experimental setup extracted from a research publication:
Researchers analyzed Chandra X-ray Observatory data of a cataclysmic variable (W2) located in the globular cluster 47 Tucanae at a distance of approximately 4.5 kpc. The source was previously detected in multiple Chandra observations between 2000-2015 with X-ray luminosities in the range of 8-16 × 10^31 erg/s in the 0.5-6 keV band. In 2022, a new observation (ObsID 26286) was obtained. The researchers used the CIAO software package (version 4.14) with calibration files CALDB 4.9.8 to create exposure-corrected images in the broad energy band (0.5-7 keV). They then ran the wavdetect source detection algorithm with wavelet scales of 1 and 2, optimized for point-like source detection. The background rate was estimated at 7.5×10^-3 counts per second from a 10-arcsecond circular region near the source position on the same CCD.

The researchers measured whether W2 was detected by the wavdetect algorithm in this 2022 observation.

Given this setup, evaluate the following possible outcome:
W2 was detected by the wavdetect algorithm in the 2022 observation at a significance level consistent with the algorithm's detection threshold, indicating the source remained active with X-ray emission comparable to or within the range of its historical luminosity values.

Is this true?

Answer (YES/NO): NO